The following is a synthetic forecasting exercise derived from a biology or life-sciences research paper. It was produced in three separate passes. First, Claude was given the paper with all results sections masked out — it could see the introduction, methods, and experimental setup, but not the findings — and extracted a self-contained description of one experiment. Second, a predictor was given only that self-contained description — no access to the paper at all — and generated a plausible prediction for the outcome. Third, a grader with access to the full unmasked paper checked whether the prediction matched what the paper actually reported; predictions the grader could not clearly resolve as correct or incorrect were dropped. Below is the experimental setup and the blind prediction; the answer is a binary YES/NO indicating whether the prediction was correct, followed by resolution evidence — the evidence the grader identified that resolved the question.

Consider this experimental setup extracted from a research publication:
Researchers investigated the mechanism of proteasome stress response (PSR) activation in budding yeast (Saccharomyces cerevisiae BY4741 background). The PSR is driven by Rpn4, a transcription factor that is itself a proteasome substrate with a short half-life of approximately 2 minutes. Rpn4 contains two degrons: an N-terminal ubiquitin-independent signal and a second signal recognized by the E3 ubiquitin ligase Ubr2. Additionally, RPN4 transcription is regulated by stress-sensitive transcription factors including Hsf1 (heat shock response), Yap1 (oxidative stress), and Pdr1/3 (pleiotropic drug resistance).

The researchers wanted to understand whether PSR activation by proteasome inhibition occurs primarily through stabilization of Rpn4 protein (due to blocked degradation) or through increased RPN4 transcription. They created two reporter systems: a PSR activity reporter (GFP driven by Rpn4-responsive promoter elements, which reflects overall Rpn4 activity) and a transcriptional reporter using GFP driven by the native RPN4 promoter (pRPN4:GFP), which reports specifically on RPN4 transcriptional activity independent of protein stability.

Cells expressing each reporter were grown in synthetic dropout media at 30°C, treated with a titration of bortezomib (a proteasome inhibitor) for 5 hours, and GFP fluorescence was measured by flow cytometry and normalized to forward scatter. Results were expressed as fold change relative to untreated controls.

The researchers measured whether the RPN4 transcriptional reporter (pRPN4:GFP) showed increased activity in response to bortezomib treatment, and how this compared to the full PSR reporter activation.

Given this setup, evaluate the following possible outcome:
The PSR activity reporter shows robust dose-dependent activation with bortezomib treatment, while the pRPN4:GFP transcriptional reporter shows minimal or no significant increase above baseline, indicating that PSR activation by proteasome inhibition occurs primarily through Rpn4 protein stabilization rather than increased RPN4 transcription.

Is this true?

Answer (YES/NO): YES